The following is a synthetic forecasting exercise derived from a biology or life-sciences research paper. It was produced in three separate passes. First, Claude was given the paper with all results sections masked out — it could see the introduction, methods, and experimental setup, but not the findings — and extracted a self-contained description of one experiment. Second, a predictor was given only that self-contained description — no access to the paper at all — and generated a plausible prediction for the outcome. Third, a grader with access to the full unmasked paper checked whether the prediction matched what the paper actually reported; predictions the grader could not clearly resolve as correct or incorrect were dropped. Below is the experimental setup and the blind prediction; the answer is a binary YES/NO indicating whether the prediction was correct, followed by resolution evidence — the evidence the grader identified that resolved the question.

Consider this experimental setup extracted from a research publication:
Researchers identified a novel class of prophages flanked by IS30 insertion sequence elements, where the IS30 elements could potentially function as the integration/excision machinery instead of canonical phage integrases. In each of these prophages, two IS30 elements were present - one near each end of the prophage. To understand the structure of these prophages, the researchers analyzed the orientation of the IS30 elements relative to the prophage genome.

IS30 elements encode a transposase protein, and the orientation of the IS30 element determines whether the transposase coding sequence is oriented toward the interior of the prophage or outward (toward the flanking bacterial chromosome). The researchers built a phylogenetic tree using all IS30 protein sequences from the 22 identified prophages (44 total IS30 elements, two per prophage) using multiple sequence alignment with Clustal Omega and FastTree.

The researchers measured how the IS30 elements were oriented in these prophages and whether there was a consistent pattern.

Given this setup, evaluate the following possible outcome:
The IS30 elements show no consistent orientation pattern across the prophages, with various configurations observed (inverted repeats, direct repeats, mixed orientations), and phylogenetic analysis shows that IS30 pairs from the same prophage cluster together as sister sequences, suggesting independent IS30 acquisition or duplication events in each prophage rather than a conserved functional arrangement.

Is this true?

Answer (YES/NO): NO